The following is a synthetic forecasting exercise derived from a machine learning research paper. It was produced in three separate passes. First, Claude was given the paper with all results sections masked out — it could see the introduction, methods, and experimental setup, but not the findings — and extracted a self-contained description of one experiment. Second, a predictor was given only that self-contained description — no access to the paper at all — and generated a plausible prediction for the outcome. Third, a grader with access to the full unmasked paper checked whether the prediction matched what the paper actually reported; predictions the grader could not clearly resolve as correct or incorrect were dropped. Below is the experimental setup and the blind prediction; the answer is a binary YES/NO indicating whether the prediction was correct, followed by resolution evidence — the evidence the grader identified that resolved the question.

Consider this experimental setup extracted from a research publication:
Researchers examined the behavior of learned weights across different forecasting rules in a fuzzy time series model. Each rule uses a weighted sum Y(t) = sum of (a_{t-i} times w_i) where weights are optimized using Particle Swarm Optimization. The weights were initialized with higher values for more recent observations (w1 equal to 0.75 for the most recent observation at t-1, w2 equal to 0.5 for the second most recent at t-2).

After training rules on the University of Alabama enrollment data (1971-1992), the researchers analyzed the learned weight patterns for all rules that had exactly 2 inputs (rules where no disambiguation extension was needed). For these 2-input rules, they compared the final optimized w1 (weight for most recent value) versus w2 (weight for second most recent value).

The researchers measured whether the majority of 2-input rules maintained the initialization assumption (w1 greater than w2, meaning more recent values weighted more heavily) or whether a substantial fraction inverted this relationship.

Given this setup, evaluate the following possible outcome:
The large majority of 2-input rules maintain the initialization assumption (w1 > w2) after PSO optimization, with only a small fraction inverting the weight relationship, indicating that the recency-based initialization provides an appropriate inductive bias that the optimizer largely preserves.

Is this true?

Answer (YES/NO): YES